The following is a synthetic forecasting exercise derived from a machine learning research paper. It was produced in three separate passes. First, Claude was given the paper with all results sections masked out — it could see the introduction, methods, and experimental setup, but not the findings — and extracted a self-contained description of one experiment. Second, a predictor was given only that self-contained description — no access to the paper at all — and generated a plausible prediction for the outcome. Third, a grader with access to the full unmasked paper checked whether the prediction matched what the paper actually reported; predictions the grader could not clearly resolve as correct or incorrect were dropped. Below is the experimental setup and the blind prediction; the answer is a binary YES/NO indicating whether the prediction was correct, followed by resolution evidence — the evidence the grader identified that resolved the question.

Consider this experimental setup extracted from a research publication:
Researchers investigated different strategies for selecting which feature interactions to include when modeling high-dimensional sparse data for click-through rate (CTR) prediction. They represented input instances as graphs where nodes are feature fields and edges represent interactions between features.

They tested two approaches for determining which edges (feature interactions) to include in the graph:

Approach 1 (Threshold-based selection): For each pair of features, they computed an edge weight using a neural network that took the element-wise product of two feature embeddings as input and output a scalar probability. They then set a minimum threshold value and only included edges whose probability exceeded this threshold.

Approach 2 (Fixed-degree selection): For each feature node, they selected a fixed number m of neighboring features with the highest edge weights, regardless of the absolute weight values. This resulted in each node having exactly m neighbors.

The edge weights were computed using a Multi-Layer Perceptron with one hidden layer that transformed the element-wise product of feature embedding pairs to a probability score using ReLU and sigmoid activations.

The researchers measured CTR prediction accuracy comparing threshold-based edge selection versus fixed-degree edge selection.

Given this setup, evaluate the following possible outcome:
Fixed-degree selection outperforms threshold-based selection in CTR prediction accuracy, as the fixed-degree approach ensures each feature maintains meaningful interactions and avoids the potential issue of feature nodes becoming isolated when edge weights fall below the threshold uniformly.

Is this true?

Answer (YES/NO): YES